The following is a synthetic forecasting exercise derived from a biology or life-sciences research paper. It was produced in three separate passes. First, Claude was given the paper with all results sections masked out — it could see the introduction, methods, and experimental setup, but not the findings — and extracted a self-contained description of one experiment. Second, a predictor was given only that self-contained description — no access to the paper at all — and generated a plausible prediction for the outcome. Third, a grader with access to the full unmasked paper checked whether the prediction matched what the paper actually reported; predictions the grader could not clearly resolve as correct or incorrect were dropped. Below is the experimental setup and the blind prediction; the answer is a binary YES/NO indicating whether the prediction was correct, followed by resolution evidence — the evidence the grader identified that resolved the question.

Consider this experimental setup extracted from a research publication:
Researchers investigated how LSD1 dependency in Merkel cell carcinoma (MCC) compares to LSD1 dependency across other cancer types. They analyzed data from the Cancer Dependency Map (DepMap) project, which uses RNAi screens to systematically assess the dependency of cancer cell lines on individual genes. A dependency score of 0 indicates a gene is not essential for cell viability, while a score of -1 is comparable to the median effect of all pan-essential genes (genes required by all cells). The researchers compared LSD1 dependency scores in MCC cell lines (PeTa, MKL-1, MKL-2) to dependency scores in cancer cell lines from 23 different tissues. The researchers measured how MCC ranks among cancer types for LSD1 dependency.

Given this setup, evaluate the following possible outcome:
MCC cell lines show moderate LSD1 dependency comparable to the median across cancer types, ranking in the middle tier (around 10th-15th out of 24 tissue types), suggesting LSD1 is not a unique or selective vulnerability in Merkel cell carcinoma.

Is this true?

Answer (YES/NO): NO